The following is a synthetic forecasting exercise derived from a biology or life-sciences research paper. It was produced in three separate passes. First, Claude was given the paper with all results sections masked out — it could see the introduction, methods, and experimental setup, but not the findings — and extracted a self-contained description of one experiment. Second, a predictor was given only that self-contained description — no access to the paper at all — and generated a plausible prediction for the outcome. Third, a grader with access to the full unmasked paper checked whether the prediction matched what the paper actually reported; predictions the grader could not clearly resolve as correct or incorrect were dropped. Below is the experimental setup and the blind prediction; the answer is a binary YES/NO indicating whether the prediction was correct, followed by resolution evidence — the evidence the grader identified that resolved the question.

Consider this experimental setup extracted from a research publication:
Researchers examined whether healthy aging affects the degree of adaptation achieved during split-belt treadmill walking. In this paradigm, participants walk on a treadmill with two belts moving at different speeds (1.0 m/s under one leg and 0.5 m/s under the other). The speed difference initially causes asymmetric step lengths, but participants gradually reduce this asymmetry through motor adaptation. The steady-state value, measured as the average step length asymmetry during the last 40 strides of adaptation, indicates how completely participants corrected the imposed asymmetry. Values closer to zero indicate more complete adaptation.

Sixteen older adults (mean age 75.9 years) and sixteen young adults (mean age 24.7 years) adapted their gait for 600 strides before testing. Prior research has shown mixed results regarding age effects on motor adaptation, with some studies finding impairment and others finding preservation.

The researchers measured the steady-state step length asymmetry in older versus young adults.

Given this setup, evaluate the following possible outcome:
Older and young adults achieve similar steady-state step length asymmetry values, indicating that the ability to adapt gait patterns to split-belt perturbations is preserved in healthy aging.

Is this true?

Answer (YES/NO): YES